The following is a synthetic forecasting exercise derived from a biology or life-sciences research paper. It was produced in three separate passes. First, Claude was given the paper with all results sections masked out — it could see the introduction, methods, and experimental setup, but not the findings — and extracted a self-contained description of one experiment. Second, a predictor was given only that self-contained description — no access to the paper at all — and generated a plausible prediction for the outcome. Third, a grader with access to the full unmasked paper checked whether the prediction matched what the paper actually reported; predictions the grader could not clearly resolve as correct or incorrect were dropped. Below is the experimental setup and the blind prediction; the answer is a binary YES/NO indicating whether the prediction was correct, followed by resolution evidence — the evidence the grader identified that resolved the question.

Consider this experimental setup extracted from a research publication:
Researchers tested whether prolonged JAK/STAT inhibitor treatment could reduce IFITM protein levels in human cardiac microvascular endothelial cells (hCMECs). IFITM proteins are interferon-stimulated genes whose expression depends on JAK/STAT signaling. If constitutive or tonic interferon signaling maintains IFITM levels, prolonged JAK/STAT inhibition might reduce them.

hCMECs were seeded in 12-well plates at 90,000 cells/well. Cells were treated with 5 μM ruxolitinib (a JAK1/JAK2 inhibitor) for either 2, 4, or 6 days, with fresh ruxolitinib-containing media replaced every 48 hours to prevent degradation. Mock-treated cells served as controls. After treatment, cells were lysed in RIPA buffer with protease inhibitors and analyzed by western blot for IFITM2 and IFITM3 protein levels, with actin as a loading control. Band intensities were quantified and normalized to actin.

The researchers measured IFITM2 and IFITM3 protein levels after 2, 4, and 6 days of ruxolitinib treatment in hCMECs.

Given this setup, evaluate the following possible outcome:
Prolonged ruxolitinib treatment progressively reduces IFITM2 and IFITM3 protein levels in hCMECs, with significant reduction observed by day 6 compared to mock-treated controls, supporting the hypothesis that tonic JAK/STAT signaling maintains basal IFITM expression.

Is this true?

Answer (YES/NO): NO